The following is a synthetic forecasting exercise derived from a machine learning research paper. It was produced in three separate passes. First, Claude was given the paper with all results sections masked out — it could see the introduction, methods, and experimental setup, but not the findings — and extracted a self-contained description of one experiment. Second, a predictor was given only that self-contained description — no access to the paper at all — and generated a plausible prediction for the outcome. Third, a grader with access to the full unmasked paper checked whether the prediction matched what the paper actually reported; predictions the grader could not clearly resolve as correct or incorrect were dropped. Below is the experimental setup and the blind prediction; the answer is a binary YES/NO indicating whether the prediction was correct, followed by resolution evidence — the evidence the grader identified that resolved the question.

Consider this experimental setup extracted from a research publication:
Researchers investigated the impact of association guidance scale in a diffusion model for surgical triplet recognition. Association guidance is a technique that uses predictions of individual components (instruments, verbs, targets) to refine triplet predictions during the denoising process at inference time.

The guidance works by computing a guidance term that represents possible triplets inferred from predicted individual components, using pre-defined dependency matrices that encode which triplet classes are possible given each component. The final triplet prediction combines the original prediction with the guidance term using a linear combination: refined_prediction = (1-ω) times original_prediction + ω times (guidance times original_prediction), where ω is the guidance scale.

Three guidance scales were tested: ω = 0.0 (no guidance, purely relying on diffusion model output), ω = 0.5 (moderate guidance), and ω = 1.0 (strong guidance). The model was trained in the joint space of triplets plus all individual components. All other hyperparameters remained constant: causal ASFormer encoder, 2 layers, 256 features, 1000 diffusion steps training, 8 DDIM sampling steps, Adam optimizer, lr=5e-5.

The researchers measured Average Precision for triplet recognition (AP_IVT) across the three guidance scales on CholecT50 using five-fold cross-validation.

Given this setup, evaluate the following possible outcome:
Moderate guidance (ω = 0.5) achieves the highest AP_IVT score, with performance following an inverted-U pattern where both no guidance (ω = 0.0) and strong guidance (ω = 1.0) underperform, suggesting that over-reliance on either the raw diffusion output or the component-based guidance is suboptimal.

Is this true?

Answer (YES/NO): NO